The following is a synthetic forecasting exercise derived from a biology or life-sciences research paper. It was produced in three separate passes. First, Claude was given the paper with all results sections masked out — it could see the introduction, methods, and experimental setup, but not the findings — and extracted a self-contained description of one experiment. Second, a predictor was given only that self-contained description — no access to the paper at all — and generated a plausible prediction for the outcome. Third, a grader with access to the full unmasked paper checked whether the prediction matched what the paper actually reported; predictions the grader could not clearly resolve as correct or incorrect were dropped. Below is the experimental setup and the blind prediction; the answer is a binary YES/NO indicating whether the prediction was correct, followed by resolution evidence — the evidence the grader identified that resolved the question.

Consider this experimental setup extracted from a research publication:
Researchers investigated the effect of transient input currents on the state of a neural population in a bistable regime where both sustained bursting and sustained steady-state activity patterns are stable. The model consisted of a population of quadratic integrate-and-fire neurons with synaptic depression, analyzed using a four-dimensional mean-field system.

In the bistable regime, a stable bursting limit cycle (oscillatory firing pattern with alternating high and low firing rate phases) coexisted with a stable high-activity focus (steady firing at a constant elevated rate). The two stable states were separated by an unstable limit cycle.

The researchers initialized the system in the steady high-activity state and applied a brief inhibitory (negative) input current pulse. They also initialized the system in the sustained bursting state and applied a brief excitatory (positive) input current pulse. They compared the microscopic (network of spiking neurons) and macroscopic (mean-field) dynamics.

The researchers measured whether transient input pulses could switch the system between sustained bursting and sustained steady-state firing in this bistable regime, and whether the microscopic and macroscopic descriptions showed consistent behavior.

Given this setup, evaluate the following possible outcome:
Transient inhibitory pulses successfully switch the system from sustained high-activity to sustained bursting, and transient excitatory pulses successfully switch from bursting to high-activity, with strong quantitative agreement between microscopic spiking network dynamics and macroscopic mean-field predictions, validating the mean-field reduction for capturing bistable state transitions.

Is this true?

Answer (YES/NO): YES